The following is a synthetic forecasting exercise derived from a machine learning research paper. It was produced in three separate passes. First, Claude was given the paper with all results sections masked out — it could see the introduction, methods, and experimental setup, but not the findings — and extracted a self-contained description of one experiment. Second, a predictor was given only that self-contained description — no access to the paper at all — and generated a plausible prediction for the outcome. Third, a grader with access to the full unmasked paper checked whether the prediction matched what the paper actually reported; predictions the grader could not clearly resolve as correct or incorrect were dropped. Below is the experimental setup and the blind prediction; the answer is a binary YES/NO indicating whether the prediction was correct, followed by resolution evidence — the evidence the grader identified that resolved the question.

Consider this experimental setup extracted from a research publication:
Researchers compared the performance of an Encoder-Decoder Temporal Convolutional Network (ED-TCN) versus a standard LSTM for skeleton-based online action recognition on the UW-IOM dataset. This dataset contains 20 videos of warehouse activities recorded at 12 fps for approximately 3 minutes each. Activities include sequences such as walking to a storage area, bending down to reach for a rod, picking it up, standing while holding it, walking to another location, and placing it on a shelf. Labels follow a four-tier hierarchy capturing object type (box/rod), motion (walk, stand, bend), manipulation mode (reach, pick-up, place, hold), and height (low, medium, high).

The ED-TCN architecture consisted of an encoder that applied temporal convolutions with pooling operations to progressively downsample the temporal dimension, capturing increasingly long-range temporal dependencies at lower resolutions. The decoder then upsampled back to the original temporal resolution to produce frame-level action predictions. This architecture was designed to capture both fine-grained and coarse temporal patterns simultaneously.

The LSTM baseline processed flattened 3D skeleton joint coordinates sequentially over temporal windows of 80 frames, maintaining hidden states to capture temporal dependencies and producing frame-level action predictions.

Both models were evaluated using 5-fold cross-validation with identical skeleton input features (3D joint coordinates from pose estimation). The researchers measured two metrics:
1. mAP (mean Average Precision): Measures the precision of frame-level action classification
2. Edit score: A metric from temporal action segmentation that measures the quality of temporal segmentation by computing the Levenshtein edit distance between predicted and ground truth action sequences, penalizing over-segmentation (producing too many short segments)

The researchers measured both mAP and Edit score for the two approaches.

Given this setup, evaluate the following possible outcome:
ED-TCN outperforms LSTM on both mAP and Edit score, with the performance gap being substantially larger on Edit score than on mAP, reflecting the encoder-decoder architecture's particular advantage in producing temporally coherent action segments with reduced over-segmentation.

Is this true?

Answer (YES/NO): NO